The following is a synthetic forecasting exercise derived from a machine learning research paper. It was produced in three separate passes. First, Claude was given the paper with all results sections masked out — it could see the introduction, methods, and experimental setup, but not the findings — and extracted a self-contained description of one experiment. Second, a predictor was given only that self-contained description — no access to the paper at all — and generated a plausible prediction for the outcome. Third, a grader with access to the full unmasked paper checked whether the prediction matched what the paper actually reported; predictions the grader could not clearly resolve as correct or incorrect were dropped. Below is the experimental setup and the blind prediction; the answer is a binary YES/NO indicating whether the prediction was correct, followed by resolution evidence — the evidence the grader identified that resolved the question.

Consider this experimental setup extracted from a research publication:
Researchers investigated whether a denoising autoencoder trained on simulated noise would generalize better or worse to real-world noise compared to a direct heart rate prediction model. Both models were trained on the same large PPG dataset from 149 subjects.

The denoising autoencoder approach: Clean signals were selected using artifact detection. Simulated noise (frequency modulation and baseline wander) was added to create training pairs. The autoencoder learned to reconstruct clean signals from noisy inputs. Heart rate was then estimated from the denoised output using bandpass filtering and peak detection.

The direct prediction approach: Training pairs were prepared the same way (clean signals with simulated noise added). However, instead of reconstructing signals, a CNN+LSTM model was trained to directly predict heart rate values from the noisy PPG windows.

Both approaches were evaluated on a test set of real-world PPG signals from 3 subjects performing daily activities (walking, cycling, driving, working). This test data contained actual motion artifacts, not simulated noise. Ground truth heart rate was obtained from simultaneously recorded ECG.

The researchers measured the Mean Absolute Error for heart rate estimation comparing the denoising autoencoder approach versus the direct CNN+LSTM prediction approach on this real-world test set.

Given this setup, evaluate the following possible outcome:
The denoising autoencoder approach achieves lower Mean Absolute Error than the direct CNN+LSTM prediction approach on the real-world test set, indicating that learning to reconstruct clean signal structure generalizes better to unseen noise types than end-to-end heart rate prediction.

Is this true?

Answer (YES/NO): YES